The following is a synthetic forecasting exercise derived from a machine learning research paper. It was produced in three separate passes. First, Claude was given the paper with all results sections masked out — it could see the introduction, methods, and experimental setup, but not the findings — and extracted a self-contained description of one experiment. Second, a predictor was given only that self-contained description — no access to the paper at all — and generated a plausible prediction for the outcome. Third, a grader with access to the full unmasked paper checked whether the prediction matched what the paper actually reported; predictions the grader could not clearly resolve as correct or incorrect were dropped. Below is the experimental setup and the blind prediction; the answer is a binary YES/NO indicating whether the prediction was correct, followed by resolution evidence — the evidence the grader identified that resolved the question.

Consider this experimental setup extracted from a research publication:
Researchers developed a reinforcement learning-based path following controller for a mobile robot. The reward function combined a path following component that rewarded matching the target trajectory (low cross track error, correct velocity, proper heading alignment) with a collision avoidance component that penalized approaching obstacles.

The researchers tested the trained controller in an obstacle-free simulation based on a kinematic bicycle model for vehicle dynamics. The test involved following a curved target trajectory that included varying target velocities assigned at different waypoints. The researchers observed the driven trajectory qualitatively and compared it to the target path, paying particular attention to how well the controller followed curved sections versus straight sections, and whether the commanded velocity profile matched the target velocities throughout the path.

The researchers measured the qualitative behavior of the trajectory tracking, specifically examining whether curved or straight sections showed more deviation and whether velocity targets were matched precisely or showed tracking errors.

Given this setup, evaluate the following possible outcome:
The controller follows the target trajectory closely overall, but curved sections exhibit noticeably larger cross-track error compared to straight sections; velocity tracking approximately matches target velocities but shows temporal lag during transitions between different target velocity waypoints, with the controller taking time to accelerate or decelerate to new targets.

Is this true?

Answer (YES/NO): NO